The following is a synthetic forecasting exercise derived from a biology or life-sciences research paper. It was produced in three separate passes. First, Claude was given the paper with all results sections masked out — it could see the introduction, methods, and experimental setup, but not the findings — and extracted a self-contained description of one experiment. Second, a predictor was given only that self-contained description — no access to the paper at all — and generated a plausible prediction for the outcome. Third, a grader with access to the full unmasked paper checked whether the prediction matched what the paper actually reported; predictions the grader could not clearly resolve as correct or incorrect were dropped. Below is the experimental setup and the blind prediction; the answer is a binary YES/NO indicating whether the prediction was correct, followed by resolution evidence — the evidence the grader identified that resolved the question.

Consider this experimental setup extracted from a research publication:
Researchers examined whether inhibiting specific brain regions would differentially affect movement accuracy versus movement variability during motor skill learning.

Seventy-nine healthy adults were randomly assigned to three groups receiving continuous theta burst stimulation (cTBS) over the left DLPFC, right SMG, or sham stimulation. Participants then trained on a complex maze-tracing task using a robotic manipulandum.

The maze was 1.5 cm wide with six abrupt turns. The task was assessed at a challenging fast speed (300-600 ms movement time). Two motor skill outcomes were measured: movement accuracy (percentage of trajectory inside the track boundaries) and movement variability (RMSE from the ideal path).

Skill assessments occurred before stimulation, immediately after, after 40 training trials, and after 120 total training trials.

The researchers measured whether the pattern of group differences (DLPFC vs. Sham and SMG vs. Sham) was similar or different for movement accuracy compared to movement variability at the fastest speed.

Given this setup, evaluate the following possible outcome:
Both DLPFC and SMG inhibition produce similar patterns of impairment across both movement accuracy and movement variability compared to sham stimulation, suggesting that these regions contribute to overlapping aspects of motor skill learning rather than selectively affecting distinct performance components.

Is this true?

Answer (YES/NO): NO